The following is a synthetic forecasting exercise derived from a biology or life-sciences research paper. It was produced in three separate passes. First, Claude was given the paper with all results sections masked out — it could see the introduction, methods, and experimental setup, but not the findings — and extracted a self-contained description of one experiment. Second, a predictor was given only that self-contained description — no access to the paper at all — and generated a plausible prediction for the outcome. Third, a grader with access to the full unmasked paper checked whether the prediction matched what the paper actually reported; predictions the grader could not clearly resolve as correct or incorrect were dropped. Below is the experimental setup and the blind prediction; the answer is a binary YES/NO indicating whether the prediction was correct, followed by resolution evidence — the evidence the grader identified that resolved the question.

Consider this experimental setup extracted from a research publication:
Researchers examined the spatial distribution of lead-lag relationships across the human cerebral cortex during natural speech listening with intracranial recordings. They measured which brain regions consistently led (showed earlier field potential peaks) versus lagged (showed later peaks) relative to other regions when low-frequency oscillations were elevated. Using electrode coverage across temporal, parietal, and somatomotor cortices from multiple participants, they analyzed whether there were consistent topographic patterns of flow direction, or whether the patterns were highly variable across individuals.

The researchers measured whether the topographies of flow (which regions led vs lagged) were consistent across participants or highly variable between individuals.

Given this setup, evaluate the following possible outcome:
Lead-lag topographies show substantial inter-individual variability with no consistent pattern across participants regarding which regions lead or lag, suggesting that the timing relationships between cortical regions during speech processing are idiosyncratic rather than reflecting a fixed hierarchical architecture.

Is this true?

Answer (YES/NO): NO